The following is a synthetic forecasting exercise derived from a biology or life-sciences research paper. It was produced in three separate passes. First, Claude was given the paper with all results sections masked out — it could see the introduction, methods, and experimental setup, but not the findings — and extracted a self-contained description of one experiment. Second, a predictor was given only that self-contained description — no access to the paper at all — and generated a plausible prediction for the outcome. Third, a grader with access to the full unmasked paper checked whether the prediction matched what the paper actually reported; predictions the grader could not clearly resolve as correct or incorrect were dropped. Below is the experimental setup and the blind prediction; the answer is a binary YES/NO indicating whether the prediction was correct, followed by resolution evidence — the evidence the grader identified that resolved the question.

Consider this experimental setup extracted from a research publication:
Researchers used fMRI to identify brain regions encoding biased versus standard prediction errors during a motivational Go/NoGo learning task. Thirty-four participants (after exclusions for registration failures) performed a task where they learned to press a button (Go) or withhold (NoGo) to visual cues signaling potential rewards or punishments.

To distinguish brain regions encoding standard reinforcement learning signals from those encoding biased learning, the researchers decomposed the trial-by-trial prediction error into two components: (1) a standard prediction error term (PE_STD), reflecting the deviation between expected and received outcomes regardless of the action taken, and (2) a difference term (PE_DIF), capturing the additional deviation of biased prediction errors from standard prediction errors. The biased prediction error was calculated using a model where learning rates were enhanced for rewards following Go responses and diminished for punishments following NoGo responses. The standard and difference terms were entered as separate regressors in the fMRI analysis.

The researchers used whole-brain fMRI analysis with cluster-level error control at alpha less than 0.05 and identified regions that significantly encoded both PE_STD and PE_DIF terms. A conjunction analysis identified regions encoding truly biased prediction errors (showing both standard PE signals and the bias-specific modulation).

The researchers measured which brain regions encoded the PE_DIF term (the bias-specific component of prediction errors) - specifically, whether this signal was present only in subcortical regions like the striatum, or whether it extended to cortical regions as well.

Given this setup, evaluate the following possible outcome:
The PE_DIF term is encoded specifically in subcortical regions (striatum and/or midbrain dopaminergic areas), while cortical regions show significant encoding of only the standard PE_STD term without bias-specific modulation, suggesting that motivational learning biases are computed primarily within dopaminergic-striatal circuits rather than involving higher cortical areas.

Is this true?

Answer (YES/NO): NO